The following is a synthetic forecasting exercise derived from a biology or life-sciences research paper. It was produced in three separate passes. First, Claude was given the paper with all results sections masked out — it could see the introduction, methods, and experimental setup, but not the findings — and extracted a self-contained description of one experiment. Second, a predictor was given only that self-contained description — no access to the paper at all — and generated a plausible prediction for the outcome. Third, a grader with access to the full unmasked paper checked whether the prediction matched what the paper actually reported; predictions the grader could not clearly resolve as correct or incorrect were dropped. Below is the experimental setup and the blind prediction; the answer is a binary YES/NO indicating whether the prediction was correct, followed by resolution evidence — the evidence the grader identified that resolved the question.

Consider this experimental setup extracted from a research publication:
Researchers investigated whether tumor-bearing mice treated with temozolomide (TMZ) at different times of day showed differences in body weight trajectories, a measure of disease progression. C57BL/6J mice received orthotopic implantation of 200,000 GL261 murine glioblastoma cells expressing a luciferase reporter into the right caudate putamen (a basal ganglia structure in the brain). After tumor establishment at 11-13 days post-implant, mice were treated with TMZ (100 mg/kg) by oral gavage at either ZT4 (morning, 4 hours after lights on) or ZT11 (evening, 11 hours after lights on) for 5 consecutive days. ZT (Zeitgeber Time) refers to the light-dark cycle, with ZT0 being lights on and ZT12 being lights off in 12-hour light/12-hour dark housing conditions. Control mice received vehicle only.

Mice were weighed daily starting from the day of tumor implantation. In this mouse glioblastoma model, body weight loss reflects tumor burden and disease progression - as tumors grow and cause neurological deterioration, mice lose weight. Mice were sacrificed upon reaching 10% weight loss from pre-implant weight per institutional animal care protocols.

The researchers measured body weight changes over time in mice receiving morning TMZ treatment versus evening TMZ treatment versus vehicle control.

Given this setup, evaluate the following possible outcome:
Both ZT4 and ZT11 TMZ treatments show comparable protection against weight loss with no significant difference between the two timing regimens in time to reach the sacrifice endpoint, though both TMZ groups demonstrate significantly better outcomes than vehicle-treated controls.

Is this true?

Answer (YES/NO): NO